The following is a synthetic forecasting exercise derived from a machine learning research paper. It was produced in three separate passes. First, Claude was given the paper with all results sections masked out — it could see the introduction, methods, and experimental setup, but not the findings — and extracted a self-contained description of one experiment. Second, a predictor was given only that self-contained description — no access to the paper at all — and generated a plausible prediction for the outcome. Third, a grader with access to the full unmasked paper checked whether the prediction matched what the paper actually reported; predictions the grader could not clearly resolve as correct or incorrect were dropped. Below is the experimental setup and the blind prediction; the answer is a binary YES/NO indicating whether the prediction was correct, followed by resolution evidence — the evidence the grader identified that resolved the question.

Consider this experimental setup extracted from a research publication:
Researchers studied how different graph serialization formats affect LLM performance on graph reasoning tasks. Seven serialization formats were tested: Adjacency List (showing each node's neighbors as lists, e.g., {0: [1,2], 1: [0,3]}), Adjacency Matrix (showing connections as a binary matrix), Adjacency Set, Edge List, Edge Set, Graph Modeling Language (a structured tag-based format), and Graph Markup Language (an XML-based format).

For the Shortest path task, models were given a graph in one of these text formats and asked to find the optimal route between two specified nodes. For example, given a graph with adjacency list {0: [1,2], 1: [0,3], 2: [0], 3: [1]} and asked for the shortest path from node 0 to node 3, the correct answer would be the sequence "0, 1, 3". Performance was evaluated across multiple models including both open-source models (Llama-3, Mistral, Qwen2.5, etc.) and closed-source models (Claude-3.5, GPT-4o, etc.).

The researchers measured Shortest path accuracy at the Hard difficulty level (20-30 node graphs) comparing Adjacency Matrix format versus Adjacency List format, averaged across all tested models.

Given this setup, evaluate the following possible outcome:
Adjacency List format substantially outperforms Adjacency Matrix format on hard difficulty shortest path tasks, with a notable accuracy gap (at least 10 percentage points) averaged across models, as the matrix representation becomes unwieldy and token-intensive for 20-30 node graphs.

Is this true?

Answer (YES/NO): YES